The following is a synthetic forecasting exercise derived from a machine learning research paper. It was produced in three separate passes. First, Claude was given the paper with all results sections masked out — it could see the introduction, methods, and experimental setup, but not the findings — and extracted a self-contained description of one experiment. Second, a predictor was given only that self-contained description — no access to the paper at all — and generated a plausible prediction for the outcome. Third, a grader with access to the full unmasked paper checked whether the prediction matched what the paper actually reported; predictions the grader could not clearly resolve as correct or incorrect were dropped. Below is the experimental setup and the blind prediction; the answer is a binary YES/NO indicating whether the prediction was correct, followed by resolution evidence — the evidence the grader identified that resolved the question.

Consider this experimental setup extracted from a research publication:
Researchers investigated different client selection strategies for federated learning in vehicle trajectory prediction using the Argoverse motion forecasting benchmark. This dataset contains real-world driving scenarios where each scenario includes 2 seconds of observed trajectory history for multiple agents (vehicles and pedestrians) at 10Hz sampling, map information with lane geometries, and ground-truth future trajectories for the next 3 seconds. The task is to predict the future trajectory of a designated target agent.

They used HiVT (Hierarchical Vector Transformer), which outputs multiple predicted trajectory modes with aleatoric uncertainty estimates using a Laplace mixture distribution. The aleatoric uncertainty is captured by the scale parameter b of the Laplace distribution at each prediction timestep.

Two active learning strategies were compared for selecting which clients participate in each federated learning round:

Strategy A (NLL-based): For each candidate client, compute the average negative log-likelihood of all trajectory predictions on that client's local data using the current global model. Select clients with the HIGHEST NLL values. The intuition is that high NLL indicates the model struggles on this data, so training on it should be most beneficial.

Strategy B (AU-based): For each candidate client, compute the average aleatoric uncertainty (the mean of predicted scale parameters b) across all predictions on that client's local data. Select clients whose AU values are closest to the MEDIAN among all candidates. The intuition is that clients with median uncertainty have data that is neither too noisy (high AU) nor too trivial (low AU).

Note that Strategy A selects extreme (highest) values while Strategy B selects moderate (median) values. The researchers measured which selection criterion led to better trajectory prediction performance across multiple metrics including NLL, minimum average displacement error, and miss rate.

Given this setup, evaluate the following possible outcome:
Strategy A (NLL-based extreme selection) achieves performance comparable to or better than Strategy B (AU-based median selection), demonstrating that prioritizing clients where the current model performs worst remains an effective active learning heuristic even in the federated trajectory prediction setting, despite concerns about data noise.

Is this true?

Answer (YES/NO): NO